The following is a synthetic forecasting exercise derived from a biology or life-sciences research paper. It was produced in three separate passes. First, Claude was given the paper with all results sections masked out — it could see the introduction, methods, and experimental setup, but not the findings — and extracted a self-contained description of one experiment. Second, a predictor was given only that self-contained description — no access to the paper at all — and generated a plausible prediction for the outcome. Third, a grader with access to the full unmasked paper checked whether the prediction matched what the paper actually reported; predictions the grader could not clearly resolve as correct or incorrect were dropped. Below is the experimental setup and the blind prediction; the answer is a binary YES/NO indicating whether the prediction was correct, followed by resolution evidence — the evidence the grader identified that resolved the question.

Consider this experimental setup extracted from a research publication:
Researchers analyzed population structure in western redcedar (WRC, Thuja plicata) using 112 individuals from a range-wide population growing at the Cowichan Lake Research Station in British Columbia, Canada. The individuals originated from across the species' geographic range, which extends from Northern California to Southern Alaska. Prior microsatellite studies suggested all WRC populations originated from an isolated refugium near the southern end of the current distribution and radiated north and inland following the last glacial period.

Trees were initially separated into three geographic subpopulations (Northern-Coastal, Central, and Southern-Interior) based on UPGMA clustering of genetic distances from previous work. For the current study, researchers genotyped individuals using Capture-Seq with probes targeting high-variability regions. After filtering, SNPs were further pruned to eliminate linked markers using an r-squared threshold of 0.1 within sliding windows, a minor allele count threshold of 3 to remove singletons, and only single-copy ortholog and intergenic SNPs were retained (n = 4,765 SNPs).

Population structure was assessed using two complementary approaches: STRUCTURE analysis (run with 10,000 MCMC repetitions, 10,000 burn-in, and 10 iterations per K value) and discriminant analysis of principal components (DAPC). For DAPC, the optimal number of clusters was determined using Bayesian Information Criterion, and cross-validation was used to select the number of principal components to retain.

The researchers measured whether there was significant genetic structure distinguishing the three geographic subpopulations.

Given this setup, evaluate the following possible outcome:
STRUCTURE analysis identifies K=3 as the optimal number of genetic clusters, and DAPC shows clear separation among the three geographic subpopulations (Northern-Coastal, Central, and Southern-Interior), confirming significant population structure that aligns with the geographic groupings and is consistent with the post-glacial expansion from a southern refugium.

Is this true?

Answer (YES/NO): NO